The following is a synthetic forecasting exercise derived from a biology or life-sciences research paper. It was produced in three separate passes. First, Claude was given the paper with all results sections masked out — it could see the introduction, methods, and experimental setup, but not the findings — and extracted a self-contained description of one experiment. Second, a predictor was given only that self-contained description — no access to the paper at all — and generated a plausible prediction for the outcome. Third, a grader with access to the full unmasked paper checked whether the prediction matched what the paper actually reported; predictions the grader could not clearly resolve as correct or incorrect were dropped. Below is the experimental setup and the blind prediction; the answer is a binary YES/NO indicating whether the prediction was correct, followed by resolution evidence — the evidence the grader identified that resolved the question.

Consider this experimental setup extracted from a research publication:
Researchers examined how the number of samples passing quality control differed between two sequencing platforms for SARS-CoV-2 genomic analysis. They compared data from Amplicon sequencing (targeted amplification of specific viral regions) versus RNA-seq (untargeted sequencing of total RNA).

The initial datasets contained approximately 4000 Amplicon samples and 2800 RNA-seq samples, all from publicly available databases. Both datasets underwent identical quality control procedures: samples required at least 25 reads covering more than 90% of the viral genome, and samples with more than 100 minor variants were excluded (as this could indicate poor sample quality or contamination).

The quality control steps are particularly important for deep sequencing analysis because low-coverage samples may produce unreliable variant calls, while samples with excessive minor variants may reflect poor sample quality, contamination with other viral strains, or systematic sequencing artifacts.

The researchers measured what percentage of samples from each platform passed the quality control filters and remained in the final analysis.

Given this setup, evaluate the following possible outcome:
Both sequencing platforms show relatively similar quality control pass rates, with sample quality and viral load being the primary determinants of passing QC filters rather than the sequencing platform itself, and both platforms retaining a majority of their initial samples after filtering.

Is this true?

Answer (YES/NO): NO